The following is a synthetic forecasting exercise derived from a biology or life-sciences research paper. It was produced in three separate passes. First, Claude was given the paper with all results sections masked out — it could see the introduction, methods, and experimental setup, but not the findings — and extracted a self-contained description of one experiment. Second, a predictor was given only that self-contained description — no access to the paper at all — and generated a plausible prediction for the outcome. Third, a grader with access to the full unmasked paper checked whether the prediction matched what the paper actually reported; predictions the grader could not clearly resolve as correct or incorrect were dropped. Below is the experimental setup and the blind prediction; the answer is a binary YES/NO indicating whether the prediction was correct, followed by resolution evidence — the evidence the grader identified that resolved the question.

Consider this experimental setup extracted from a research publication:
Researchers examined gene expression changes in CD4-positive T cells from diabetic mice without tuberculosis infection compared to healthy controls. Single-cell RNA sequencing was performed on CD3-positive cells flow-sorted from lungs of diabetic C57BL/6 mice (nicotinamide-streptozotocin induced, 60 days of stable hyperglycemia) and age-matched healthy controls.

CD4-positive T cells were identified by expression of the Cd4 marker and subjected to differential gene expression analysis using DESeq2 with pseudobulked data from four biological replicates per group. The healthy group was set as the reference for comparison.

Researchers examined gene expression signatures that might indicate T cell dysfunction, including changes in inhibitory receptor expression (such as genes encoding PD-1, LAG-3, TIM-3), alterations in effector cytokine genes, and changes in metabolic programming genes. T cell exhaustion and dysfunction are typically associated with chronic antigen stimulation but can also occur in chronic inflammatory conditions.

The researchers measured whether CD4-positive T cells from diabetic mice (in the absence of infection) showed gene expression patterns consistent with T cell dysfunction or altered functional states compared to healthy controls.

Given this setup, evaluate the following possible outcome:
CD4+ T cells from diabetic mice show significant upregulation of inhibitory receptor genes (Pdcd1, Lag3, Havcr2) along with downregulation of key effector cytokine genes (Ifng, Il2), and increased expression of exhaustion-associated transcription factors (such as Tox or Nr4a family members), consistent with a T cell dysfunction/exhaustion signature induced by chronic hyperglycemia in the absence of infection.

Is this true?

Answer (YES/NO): NO